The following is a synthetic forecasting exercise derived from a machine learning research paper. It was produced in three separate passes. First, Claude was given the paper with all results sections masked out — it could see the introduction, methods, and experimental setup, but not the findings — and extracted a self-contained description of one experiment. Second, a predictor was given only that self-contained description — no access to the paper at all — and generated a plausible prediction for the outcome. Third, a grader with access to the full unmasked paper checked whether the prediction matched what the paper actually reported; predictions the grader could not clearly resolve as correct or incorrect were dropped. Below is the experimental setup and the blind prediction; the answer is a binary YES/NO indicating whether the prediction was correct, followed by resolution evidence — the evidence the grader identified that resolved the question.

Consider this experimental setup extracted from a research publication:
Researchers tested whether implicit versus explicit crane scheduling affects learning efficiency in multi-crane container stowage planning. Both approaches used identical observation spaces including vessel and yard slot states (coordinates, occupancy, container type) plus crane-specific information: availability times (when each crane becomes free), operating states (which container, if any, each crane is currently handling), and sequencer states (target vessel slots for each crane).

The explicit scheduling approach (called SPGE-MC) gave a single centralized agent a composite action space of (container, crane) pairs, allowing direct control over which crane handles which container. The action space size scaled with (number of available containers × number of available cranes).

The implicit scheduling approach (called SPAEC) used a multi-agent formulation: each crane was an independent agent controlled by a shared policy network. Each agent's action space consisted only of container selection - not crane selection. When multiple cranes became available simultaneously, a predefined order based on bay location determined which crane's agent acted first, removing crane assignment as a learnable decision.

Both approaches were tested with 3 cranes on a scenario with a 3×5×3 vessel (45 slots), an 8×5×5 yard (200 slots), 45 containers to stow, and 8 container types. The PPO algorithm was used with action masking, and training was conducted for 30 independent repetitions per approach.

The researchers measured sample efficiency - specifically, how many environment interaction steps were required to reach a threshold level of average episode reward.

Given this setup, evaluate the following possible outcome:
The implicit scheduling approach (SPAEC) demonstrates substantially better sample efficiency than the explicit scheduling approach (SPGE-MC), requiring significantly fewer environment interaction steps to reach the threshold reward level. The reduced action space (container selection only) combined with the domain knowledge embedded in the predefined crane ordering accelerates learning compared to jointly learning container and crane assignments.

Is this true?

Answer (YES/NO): NO